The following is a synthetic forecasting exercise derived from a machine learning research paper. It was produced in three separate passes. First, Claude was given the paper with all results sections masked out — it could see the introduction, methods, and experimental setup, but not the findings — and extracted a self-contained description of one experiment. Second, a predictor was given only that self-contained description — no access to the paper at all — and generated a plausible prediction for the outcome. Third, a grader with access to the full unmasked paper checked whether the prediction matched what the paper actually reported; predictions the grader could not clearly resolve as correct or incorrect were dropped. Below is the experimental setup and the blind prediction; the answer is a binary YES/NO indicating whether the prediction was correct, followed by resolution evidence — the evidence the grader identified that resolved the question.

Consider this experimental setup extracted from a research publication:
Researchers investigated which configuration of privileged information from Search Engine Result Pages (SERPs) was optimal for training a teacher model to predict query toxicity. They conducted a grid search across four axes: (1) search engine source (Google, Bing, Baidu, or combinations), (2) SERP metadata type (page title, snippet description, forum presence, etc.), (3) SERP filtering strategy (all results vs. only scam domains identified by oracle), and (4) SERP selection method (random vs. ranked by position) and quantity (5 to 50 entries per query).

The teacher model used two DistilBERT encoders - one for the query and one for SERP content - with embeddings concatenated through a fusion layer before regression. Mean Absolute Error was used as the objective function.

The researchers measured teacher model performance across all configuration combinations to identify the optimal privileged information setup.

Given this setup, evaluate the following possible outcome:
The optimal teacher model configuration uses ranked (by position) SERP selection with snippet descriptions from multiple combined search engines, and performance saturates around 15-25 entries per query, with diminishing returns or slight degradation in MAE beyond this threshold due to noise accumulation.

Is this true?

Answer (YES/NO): NO